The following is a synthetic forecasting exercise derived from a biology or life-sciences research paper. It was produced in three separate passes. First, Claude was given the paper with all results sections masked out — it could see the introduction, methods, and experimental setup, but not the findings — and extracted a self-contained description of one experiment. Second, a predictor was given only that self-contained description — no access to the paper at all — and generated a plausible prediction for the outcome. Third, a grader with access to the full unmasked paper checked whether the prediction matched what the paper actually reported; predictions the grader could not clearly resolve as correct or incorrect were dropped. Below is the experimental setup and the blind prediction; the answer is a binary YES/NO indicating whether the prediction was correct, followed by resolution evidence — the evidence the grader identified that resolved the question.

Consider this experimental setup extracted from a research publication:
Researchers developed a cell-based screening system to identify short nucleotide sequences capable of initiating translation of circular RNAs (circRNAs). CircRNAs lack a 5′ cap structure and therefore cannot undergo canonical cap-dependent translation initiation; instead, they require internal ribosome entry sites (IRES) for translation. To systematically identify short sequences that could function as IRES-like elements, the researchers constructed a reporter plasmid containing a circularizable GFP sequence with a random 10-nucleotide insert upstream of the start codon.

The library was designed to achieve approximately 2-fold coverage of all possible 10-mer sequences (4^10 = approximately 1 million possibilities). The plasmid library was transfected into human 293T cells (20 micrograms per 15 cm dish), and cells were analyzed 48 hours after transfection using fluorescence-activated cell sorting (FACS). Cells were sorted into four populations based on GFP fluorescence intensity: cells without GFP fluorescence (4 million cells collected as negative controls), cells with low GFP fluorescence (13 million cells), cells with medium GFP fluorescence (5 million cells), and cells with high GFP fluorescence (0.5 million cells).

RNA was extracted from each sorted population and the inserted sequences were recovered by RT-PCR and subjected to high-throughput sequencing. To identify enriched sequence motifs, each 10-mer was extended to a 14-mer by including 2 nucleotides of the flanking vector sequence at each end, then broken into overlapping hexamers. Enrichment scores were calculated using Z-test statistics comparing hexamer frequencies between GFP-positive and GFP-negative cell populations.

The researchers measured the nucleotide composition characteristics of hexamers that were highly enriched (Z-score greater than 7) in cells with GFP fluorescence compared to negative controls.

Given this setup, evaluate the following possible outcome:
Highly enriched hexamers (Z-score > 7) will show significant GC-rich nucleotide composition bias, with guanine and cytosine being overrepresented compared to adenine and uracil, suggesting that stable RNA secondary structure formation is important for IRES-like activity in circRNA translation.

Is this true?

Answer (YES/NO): NO